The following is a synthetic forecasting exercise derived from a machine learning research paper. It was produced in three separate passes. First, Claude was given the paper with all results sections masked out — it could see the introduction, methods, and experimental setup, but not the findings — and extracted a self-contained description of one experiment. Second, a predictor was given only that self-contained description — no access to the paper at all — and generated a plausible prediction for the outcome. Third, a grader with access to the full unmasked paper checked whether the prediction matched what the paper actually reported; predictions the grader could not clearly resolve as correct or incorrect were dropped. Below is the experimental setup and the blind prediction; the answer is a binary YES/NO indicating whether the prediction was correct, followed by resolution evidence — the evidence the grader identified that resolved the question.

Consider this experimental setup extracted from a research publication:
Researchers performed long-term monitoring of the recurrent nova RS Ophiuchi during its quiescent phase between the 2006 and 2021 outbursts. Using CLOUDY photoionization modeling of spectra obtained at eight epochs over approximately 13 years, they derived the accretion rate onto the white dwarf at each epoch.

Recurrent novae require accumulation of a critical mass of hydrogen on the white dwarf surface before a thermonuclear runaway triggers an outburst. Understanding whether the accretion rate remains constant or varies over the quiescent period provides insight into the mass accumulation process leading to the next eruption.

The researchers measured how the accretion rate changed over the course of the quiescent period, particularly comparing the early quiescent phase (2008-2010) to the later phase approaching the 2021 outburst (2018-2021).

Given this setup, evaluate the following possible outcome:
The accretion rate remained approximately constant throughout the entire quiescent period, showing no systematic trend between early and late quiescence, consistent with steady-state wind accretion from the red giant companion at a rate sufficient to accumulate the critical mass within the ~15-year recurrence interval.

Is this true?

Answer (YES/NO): NO